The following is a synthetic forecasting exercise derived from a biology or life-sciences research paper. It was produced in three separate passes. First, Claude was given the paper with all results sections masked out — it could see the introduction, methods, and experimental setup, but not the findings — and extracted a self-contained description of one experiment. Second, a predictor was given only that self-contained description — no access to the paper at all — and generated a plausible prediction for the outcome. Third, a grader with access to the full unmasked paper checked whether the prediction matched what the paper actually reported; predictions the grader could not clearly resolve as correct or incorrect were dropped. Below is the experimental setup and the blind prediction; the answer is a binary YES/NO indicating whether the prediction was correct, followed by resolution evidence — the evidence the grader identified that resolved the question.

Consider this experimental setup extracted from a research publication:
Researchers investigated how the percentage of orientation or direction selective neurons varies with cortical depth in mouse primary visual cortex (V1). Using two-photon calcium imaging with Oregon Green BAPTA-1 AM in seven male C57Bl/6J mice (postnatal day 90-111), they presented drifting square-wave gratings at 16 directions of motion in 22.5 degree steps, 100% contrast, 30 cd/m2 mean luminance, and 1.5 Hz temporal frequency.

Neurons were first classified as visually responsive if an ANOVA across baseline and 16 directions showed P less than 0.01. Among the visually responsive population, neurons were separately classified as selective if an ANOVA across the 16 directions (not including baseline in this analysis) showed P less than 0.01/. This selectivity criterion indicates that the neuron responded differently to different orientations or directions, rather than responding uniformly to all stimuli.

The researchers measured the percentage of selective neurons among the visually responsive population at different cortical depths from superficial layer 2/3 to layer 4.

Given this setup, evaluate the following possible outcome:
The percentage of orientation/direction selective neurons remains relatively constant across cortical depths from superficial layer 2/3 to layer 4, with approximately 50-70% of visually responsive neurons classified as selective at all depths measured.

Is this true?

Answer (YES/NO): NO